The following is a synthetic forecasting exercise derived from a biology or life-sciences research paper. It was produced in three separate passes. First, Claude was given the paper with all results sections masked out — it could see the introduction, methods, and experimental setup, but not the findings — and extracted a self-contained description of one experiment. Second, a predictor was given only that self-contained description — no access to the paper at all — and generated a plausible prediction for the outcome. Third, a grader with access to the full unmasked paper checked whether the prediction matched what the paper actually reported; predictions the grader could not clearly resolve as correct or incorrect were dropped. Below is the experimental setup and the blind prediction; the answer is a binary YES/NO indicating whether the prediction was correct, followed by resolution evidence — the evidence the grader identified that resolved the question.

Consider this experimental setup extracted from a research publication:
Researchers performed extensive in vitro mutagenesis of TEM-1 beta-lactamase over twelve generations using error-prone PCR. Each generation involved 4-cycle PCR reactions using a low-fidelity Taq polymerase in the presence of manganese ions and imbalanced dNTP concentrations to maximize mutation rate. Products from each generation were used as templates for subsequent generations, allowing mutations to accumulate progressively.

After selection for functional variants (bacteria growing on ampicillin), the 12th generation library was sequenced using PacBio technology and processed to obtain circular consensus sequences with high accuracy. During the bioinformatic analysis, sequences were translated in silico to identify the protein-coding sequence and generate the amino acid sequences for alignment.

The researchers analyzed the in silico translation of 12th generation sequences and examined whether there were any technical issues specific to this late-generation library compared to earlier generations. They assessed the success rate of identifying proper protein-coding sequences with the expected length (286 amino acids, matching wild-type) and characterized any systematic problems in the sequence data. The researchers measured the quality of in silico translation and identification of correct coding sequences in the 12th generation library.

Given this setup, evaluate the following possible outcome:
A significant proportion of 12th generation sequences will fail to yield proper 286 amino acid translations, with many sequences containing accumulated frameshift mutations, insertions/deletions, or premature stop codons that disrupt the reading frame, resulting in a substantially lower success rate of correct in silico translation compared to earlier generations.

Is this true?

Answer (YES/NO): YES